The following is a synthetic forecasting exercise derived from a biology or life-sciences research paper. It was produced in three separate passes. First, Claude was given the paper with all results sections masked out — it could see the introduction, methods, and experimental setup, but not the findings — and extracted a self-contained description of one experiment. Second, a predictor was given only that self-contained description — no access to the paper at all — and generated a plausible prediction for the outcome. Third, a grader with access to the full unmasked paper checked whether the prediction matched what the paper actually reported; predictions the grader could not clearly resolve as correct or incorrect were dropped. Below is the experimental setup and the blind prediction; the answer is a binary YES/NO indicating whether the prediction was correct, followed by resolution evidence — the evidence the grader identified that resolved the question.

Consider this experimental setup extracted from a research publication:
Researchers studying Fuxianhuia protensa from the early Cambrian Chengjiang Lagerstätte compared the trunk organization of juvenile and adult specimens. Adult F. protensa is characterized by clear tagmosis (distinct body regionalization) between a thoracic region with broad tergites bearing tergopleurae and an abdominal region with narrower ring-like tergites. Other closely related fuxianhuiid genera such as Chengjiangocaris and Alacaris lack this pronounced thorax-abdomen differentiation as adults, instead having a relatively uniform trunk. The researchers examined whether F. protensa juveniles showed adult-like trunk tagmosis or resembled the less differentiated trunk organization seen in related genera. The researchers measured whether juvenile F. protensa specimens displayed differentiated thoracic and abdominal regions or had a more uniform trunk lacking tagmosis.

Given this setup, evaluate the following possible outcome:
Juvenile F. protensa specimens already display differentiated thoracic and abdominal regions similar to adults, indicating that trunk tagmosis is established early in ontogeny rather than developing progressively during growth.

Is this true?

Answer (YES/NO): NO